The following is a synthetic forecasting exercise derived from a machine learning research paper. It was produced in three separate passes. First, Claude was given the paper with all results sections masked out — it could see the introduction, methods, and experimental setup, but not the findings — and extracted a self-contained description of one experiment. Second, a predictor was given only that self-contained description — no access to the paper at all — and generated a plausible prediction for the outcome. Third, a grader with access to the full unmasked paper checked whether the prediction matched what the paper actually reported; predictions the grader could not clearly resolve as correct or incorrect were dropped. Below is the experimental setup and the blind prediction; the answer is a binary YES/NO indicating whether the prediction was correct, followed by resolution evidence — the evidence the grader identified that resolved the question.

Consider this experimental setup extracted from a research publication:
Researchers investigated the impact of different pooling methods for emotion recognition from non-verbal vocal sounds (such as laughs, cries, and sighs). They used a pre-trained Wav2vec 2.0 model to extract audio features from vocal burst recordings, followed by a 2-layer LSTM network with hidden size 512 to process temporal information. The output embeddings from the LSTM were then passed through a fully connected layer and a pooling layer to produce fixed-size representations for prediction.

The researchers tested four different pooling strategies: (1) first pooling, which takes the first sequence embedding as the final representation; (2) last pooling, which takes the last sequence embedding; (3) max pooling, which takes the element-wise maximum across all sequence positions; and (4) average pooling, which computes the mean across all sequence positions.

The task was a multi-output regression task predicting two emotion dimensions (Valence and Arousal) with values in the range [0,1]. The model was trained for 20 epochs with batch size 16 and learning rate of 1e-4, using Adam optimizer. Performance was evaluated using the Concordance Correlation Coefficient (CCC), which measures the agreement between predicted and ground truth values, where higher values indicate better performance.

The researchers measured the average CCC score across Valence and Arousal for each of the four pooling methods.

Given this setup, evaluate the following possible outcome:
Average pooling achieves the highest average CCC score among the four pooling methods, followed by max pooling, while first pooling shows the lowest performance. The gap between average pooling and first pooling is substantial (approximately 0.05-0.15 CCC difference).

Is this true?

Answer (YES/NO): NO